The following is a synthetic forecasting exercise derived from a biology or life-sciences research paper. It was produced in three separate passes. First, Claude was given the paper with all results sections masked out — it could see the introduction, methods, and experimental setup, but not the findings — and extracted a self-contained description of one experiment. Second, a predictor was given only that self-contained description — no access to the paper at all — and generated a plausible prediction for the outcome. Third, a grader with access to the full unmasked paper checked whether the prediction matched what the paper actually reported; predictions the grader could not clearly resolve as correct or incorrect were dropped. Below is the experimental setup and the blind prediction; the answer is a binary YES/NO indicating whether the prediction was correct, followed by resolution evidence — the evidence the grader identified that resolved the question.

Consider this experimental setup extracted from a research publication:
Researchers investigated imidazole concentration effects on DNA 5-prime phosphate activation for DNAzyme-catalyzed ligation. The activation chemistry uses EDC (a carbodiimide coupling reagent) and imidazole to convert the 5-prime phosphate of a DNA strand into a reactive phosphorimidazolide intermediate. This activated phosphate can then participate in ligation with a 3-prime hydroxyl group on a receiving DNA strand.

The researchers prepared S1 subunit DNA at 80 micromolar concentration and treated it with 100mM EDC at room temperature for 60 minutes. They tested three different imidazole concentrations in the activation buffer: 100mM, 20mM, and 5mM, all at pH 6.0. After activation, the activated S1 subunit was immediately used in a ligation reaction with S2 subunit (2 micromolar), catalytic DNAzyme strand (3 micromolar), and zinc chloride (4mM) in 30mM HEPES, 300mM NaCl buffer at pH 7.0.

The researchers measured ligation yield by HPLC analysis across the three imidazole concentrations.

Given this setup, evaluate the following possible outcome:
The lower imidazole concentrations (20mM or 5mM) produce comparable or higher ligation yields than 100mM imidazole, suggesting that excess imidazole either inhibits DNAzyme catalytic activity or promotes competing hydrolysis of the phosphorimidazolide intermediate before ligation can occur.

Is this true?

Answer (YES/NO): YES